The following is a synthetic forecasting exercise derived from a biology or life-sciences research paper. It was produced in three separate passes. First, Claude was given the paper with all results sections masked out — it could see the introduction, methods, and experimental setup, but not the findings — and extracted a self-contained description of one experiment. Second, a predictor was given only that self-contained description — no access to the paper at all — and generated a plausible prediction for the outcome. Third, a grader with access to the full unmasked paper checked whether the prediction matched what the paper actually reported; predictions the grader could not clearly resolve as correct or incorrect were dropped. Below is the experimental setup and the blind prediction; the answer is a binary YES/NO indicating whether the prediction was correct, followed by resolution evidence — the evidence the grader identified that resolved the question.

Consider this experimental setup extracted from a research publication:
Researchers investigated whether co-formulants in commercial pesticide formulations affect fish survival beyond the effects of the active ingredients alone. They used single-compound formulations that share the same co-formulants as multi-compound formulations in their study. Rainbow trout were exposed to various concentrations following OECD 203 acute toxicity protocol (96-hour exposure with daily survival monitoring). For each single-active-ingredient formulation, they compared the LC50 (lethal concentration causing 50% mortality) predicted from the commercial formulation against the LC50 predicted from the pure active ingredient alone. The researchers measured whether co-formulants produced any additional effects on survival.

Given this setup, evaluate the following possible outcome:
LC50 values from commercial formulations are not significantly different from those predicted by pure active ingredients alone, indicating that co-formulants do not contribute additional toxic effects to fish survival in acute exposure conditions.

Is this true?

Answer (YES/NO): YES